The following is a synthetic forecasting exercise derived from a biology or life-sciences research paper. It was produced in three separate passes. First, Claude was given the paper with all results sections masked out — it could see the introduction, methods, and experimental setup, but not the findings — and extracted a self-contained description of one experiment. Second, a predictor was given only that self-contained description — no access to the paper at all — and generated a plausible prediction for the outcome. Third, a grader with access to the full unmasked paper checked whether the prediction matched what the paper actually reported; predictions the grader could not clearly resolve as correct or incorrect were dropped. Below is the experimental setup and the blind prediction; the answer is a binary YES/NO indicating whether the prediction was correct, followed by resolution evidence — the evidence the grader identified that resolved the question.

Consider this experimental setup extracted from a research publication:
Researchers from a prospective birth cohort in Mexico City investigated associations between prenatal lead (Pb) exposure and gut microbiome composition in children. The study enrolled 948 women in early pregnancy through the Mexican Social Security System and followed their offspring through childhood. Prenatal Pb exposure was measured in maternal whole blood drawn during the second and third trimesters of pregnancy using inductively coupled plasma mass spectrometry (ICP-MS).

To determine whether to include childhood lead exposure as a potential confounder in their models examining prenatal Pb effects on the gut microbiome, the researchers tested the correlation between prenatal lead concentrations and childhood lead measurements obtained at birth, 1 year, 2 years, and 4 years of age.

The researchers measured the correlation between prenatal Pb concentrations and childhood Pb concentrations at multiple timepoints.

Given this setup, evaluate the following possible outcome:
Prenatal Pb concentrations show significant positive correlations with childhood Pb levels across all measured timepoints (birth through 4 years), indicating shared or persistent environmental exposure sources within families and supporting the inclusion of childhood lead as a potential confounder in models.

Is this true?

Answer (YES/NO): NO